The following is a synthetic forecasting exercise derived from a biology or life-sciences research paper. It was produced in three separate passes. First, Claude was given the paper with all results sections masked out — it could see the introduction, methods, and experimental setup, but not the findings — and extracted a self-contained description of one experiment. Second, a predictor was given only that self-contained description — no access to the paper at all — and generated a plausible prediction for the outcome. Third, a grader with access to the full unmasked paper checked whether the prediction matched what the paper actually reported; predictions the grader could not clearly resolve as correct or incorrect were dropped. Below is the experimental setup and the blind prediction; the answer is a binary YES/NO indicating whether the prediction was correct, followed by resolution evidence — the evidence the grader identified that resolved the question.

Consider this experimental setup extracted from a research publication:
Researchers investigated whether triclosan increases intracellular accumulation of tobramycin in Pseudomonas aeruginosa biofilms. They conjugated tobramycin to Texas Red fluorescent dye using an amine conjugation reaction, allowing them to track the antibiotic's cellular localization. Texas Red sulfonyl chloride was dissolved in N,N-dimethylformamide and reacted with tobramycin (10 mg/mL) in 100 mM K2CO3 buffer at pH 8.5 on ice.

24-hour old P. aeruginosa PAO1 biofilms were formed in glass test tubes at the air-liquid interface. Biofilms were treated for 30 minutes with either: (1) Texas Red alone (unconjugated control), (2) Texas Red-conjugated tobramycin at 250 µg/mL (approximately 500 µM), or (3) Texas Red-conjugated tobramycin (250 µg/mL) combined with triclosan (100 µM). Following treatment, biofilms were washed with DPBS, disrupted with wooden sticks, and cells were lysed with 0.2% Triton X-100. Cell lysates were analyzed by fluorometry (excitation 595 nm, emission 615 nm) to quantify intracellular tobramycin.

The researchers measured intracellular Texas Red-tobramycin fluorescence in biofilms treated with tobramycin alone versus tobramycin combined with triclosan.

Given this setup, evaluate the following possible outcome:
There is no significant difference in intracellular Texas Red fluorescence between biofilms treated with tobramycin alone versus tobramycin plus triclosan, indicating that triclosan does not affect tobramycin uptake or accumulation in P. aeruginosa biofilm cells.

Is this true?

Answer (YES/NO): NO